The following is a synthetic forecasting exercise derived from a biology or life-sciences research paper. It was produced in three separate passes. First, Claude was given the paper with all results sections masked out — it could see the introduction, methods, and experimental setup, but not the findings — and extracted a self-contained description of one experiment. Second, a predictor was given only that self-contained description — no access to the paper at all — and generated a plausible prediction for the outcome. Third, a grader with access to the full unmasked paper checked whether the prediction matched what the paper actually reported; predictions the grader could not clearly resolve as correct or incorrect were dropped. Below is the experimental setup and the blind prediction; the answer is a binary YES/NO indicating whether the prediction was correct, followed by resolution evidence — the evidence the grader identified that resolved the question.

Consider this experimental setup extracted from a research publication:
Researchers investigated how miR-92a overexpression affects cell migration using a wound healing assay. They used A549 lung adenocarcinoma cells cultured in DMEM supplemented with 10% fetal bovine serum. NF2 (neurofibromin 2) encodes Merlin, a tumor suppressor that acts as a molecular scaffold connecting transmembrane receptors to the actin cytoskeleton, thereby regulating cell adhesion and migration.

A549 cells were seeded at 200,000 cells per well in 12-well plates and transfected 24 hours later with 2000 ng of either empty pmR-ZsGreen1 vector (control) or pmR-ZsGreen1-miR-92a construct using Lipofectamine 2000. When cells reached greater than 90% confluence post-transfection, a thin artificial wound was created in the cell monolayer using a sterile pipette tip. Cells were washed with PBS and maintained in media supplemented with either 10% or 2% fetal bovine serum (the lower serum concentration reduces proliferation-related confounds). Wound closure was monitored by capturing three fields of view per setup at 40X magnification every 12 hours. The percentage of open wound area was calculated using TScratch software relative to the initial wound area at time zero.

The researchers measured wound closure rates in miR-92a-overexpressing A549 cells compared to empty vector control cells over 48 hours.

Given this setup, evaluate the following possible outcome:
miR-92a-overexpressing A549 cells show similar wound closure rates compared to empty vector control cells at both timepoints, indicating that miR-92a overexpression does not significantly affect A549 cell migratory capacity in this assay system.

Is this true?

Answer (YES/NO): NO